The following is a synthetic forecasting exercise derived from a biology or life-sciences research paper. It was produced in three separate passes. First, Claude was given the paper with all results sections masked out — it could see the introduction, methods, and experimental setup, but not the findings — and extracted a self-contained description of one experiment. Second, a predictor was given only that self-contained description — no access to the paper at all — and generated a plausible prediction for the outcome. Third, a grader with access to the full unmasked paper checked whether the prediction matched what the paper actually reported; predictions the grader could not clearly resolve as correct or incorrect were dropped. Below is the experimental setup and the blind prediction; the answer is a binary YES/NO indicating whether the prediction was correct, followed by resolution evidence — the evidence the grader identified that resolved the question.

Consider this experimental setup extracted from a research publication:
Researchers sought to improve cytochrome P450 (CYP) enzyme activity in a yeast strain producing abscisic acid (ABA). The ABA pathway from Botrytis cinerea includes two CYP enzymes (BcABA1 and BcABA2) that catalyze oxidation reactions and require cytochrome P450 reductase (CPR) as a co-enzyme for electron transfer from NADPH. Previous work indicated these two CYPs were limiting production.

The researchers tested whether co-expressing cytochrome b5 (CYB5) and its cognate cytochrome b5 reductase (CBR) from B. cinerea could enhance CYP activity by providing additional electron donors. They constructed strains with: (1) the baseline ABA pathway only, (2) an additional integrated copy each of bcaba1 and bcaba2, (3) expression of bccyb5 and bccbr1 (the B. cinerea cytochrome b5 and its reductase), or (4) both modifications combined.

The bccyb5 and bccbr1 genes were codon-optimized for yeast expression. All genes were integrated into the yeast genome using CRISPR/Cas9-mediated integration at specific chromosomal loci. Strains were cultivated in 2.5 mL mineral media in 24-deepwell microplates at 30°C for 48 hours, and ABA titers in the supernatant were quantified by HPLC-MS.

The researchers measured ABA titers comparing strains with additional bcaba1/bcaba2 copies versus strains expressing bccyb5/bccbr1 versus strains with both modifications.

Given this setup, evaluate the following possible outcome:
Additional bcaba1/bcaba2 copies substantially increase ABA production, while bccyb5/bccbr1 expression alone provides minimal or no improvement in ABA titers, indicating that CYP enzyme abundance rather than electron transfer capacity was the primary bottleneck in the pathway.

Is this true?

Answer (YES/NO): YES